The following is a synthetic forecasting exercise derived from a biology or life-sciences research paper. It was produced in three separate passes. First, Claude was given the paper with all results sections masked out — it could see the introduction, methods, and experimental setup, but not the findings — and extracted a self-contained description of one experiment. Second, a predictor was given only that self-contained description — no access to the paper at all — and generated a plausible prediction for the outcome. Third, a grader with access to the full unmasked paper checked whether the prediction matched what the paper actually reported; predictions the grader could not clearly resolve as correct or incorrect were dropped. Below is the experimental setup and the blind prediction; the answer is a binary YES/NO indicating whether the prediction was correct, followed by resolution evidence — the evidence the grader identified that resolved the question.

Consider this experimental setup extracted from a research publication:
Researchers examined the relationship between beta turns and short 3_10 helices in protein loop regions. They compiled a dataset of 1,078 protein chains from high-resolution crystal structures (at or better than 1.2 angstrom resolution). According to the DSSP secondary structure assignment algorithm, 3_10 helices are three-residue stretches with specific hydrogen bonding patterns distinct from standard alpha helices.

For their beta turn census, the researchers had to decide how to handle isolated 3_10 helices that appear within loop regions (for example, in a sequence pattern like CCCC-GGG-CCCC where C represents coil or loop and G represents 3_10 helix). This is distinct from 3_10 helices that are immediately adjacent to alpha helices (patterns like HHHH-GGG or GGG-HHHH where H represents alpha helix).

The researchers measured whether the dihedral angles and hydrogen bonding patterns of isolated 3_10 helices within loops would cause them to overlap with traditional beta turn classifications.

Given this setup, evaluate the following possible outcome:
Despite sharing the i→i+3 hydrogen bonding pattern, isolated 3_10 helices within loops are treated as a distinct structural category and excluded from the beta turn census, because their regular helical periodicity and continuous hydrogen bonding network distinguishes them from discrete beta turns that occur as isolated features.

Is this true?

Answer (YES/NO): NO